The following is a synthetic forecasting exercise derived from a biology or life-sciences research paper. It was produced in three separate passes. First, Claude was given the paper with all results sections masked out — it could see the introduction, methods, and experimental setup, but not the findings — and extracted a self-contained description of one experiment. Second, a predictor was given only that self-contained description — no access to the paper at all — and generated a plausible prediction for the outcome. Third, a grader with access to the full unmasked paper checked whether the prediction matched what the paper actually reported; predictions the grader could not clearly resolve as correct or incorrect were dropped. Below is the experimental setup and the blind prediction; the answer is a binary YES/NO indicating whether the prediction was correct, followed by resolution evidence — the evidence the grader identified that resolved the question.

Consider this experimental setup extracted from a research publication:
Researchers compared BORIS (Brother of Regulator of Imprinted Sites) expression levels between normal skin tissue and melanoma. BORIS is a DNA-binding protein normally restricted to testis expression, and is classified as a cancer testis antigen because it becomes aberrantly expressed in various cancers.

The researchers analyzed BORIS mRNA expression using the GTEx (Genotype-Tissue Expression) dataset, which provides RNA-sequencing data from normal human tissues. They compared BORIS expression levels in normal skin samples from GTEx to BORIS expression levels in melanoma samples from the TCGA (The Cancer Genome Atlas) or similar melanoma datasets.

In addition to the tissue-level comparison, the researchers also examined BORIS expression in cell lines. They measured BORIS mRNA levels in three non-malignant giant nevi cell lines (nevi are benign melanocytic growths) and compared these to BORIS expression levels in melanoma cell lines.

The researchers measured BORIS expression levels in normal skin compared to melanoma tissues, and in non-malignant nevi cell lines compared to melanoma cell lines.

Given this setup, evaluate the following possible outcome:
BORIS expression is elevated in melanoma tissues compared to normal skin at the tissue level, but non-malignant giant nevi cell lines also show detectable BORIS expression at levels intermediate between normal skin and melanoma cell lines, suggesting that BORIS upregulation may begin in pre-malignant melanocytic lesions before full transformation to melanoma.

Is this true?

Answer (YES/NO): NO